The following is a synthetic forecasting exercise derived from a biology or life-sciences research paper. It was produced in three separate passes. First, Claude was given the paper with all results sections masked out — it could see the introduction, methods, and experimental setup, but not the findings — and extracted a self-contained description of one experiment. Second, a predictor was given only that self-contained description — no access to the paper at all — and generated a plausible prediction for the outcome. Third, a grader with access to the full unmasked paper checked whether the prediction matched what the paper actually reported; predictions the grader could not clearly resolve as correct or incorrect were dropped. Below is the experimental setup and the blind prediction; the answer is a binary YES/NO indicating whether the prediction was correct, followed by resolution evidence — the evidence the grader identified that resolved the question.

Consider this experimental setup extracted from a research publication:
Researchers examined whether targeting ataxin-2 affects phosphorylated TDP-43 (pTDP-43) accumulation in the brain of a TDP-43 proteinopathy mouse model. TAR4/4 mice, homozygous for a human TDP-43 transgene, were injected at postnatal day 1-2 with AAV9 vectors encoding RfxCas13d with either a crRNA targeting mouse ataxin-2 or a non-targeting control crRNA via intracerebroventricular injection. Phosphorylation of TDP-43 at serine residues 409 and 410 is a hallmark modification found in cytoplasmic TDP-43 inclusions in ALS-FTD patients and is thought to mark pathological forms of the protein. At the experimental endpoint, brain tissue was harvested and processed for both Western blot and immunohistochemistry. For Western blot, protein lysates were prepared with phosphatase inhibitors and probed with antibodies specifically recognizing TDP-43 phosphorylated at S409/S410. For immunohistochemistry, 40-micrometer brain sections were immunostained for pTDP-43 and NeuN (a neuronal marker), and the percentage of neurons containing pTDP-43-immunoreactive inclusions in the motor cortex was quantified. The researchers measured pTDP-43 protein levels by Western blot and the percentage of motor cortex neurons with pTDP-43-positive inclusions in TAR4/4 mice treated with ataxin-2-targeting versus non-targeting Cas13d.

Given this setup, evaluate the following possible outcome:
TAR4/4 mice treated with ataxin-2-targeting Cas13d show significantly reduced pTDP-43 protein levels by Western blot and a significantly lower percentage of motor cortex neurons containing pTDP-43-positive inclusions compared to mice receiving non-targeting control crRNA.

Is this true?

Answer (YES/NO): YES